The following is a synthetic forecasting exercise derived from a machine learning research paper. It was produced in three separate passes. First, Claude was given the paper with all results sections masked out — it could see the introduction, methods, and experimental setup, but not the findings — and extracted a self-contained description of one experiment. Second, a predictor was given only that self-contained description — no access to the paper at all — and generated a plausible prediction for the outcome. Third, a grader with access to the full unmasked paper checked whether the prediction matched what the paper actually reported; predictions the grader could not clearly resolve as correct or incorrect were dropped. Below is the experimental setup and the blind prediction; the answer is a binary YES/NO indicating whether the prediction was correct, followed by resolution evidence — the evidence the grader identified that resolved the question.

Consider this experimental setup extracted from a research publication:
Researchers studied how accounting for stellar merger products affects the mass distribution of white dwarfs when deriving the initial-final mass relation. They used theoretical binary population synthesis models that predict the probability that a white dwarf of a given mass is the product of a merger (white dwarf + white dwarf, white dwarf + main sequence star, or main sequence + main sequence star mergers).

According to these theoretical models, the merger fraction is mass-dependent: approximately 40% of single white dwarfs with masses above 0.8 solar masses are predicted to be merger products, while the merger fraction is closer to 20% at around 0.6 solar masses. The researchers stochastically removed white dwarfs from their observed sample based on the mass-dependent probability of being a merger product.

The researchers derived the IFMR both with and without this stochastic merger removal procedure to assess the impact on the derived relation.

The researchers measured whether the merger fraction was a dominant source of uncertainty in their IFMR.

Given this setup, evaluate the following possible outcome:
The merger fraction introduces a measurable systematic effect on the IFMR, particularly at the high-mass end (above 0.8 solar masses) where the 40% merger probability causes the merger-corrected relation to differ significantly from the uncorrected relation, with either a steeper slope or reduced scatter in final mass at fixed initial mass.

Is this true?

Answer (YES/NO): NO